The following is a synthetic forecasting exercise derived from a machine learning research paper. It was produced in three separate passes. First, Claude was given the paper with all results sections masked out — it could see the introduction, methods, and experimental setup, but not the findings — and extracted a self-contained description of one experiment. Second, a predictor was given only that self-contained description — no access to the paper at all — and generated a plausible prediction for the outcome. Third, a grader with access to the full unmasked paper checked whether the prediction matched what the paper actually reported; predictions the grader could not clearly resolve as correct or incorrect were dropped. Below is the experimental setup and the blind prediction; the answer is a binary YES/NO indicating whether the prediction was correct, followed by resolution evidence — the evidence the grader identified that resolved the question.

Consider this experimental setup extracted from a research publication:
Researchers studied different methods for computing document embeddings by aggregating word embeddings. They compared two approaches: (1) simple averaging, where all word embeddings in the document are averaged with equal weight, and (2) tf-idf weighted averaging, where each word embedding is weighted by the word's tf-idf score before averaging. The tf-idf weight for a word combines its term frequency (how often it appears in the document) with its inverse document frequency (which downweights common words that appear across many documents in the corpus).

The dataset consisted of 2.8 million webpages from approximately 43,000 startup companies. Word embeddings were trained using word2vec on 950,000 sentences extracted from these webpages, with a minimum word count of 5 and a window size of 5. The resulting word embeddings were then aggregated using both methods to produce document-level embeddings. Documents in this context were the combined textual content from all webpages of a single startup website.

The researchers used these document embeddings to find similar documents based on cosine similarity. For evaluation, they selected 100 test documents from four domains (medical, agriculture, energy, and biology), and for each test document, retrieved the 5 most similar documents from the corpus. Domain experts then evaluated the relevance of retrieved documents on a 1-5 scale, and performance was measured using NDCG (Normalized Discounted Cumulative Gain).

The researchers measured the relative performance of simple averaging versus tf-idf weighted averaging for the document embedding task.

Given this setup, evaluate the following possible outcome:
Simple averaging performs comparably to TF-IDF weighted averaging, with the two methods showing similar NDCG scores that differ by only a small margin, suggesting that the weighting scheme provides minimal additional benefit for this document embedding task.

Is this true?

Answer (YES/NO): NO